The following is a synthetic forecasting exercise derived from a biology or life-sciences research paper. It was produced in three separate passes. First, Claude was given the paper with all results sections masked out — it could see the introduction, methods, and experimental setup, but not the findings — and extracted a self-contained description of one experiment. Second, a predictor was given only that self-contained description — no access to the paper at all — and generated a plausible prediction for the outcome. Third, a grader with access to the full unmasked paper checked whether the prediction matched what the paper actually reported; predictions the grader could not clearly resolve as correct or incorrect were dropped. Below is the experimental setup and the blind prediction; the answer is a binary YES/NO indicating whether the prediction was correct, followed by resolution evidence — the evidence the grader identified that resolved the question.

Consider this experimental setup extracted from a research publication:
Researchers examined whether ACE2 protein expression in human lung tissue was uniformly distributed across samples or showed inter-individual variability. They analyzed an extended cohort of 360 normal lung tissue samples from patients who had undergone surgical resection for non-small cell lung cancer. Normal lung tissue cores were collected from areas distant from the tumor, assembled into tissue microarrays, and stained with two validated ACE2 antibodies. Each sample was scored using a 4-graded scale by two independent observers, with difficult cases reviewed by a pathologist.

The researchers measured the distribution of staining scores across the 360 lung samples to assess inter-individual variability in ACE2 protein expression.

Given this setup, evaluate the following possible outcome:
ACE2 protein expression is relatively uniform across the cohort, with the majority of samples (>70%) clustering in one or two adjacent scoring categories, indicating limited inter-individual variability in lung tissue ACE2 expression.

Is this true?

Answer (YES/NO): YES